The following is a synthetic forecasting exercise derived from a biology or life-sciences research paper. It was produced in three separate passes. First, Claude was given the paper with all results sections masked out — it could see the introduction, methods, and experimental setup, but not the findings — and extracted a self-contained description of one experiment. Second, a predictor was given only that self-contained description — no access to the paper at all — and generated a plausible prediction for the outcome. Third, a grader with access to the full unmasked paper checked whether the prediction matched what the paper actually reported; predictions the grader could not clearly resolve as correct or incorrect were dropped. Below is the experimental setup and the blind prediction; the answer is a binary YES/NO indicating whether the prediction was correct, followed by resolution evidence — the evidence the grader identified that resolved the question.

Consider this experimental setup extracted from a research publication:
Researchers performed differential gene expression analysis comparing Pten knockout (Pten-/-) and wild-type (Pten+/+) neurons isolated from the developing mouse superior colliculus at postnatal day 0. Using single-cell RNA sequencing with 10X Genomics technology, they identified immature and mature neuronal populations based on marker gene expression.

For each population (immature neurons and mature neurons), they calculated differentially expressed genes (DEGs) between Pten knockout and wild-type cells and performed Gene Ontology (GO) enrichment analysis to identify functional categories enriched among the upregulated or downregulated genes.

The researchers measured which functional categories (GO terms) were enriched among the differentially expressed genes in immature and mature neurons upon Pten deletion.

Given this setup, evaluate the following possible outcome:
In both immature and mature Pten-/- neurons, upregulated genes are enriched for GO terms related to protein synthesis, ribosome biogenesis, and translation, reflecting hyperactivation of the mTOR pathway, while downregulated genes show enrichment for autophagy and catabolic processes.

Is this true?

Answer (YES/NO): NO